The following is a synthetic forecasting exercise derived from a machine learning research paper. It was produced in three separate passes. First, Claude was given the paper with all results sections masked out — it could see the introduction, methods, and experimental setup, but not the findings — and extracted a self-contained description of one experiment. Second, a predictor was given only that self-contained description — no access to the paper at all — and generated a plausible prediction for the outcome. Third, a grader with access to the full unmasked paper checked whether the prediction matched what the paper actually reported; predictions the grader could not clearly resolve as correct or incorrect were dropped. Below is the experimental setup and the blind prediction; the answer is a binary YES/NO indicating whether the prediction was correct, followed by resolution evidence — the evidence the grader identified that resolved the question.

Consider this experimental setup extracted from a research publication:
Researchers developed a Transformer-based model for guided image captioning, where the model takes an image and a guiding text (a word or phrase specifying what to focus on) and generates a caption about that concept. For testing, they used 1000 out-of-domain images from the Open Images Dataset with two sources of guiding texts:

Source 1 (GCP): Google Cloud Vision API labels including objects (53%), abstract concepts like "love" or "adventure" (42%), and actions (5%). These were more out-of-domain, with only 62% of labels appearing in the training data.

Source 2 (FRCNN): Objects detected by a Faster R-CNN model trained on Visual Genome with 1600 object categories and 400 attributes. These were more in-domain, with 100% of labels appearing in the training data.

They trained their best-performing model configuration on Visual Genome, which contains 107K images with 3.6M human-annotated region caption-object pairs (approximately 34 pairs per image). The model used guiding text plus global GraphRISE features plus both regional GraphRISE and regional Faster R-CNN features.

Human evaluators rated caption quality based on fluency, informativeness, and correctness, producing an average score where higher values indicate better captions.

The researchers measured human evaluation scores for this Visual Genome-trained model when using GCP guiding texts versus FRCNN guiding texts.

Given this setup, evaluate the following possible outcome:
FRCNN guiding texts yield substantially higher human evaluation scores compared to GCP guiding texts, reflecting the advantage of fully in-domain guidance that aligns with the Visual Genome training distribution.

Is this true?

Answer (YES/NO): YES